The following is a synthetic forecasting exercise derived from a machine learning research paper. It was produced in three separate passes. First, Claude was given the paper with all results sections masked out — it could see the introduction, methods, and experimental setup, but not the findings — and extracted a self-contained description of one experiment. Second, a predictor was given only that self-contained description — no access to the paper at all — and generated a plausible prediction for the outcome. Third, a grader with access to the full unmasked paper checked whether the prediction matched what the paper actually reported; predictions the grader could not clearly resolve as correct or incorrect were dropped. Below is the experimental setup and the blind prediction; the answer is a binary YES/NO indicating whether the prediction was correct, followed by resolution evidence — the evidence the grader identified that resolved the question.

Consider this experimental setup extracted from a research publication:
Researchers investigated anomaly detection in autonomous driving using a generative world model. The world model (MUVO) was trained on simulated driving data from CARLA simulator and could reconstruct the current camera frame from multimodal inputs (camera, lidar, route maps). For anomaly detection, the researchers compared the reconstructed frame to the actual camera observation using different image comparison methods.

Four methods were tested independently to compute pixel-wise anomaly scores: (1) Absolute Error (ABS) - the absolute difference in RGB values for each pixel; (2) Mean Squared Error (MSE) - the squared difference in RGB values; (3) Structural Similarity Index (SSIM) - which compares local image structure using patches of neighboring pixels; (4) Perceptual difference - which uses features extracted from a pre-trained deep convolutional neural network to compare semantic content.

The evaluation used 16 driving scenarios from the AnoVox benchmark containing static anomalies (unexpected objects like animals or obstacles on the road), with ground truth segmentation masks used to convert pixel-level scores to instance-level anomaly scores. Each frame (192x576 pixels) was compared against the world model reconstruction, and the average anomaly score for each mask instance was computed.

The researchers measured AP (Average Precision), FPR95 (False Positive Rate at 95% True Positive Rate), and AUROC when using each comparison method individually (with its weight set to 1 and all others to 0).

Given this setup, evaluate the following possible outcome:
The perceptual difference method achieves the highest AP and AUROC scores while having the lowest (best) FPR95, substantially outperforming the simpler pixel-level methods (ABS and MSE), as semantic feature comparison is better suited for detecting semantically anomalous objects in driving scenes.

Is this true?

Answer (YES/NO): YES